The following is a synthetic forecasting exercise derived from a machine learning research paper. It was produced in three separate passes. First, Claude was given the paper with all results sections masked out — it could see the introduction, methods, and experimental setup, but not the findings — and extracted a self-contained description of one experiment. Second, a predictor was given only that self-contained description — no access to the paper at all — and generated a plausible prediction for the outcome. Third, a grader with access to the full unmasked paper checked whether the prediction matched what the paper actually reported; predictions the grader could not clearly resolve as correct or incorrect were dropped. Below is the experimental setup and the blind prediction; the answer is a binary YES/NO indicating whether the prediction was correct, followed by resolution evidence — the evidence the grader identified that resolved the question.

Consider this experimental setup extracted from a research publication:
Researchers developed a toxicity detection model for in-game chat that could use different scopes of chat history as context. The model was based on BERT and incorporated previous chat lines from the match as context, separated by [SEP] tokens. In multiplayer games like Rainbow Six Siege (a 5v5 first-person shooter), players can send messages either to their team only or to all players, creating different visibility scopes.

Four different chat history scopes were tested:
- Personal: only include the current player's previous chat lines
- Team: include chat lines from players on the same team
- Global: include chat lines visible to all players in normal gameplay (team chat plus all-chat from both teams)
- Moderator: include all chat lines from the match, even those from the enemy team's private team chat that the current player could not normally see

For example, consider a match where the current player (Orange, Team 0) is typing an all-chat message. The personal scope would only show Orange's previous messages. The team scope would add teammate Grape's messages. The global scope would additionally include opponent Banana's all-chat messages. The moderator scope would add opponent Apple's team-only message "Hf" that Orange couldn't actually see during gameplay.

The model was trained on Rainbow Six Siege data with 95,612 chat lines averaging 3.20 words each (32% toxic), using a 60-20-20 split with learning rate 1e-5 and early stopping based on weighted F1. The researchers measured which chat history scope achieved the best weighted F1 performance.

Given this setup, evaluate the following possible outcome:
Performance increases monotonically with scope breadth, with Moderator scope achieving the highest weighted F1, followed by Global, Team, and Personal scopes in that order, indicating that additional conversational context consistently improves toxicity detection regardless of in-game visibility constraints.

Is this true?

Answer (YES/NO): NO